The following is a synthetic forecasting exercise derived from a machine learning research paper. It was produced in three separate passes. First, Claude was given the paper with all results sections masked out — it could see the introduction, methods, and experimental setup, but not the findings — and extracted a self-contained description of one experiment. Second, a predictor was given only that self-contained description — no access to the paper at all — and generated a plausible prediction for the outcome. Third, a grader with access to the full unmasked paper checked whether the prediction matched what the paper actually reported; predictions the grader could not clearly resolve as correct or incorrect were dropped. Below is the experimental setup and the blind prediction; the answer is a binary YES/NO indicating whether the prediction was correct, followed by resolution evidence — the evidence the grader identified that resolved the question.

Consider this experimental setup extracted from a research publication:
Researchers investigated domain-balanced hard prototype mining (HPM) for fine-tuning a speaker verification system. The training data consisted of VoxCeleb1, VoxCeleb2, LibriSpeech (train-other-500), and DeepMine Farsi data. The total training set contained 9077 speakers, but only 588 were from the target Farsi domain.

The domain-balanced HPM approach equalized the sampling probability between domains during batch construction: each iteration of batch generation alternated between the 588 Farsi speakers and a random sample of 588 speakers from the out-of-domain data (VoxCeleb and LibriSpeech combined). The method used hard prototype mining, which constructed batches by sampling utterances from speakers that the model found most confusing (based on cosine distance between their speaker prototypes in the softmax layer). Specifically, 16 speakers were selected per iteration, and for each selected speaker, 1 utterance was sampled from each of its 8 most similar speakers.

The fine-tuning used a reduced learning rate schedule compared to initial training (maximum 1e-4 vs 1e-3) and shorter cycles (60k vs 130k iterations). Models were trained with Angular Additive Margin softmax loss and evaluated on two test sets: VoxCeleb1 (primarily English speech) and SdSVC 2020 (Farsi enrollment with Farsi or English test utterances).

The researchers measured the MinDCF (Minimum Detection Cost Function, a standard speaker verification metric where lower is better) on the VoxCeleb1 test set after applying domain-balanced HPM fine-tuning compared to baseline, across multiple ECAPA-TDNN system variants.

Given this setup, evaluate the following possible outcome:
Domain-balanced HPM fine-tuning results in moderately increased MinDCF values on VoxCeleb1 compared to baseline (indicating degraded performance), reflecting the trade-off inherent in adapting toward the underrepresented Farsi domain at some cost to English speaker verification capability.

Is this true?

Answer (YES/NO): NO